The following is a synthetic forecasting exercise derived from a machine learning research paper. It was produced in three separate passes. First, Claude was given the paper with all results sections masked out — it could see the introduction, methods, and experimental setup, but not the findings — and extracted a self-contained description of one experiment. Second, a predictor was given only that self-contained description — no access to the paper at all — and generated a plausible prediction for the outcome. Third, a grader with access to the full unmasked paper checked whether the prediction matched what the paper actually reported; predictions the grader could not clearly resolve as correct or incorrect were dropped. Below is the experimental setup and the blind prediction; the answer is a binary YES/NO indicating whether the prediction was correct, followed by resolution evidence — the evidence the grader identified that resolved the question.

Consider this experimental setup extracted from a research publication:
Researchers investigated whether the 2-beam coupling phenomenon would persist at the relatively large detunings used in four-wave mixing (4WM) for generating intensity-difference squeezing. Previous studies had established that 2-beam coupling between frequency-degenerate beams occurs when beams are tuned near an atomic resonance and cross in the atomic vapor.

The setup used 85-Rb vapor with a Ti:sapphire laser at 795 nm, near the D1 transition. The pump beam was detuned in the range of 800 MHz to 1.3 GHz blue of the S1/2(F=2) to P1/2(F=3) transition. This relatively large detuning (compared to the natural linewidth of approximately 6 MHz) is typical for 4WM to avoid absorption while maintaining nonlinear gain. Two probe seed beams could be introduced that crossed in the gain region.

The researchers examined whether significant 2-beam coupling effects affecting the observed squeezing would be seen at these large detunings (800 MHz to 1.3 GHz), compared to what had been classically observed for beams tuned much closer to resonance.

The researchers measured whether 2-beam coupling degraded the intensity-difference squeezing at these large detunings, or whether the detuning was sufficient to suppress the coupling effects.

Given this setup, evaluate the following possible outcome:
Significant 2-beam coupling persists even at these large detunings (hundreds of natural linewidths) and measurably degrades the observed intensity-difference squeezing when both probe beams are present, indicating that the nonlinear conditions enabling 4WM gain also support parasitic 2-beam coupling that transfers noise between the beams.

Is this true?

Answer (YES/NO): YES